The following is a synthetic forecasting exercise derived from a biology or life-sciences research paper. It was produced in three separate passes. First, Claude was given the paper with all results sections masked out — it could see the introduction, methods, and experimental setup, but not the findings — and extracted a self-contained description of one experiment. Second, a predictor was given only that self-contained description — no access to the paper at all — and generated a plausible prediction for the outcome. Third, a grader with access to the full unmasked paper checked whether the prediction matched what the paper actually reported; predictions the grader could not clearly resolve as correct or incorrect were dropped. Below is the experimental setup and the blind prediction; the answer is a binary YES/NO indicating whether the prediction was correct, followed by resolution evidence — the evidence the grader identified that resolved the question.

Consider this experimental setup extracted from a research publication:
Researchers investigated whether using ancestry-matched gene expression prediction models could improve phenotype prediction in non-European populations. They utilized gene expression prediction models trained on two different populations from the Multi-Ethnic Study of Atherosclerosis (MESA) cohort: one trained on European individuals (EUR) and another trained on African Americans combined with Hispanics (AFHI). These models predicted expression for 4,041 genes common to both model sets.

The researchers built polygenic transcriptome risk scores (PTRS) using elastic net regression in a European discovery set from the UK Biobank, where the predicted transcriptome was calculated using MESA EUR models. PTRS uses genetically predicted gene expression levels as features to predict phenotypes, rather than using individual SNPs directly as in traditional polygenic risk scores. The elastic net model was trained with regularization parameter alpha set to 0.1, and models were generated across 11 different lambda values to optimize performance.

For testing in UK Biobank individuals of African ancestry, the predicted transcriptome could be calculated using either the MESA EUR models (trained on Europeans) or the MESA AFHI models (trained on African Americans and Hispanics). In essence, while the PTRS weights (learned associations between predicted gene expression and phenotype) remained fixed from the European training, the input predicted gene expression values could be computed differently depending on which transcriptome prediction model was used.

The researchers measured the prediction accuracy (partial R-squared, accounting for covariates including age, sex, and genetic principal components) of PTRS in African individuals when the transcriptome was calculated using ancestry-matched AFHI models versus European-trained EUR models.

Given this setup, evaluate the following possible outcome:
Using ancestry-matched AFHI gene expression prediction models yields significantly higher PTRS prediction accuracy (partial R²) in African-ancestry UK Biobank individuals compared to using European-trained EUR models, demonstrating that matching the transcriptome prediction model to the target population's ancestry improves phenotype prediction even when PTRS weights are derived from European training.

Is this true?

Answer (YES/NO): YES